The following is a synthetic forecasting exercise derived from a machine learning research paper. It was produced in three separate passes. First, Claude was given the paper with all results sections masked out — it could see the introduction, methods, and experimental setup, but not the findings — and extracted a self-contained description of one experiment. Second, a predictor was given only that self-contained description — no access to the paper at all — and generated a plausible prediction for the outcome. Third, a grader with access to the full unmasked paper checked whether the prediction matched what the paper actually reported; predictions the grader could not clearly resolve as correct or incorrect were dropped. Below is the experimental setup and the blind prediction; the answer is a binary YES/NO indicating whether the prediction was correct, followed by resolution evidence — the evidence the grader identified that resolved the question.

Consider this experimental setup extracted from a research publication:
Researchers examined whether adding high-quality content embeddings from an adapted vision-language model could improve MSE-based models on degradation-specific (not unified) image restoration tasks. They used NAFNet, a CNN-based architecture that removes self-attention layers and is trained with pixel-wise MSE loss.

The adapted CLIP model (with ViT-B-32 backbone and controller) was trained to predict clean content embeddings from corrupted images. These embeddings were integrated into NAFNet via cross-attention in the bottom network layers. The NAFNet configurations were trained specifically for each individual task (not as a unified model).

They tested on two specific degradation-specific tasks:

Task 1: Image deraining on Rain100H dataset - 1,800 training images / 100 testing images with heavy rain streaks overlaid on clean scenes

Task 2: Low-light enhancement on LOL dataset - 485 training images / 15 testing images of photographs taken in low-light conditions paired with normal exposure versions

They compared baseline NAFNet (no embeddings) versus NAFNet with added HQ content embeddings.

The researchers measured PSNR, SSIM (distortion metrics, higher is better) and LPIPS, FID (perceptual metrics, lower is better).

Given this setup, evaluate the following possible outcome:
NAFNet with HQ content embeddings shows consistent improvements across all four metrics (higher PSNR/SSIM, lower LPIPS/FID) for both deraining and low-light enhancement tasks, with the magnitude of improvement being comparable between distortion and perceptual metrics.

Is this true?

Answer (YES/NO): NO